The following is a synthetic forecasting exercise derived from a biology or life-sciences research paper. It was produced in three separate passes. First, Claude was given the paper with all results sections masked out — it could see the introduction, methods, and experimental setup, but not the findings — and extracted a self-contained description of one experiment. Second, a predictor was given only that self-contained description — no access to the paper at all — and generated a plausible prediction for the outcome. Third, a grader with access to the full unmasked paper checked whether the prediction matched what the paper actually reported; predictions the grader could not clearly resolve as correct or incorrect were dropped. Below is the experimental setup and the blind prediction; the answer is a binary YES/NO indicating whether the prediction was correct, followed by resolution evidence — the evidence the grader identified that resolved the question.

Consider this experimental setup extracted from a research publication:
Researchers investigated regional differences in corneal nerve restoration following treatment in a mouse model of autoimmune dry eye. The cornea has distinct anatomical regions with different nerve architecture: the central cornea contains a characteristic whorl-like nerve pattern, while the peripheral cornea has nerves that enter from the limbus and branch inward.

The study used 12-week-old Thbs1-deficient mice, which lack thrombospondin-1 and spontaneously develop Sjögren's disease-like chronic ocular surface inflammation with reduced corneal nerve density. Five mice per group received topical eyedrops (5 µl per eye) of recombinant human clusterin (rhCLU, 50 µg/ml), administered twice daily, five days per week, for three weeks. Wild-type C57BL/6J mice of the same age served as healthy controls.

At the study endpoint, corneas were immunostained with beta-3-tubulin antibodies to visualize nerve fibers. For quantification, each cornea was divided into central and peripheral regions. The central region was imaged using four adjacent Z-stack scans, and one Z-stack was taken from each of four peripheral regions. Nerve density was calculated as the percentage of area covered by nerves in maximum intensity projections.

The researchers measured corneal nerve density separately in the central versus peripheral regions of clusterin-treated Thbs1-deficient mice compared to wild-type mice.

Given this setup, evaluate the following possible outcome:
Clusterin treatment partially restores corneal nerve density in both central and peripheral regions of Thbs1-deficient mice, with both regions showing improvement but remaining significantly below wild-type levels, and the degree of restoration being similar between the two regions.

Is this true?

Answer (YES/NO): NO